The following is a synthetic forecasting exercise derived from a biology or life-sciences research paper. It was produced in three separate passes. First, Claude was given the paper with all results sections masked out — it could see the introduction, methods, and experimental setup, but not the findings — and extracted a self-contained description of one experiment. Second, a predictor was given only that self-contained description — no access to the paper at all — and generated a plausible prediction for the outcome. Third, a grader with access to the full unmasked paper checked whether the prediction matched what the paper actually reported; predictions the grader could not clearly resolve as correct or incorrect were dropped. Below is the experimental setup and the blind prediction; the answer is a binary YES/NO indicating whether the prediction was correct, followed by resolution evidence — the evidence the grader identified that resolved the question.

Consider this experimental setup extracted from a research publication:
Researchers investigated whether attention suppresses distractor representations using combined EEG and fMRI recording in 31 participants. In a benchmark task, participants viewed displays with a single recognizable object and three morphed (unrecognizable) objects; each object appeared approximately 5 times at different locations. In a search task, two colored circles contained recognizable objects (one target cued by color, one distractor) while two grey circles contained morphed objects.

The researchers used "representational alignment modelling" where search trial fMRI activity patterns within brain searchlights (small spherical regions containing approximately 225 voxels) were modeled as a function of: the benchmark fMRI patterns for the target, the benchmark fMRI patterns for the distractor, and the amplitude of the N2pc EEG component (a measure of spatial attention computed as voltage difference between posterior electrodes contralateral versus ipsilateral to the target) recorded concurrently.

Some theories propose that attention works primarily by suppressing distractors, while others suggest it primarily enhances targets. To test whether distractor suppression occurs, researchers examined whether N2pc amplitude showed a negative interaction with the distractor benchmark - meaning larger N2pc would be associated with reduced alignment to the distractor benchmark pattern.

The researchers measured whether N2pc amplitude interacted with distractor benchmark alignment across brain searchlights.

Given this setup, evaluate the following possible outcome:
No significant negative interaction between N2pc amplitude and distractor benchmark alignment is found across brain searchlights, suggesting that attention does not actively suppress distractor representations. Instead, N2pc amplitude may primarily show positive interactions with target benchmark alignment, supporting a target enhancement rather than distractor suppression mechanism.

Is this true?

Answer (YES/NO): NO